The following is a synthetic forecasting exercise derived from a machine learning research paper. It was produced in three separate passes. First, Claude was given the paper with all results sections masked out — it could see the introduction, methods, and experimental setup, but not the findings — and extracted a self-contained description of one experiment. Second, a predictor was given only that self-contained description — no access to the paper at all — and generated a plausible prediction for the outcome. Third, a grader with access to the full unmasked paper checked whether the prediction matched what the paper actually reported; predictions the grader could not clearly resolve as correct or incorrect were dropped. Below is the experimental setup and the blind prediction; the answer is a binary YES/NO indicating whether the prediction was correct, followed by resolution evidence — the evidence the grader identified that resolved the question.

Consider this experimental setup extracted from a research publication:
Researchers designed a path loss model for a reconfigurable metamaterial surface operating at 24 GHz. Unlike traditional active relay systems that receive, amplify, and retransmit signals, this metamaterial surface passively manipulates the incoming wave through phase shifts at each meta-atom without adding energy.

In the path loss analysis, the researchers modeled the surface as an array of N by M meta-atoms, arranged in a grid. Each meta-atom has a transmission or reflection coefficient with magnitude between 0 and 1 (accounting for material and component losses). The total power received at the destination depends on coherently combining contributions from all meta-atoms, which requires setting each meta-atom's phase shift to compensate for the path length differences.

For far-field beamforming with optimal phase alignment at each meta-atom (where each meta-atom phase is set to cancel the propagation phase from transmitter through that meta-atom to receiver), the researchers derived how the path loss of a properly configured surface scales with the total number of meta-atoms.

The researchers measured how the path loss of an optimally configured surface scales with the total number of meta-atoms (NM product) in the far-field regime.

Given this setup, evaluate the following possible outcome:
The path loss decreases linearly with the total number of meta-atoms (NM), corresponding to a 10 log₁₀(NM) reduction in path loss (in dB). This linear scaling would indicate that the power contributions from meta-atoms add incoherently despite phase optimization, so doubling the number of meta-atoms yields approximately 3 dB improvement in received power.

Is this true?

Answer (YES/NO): NO